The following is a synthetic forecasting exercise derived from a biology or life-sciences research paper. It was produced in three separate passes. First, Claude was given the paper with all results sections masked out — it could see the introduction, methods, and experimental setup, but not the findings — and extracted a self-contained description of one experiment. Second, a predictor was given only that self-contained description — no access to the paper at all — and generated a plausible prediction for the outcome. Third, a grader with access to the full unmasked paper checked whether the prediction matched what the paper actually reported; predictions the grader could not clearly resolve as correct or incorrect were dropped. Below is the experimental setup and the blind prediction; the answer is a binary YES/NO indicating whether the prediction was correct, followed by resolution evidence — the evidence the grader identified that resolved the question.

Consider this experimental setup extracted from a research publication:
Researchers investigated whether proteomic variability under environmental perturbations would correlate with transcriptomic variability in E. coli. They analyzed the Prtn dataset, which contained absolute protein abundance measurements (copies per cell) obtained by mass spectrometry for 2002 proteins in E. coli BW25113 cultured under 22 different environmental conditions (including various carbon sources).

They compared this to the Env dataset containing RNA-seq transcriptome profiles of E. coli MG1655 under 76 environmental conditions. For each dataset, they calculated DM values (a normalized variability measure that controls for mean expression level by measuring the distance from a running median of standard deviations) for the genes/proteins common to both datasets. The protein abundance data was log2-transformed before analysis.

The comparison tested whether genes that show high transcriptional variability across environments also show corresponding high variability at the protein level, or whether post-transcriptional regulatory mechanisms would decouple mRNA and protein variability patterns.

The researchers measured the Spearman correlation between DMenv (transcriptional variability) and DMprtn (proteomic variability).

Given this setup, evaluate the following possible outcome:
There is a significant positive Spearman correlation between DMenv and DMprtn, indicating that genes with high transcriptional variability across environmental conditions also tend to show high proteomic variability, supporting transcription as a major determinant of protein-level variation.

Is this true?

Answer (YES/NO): YES